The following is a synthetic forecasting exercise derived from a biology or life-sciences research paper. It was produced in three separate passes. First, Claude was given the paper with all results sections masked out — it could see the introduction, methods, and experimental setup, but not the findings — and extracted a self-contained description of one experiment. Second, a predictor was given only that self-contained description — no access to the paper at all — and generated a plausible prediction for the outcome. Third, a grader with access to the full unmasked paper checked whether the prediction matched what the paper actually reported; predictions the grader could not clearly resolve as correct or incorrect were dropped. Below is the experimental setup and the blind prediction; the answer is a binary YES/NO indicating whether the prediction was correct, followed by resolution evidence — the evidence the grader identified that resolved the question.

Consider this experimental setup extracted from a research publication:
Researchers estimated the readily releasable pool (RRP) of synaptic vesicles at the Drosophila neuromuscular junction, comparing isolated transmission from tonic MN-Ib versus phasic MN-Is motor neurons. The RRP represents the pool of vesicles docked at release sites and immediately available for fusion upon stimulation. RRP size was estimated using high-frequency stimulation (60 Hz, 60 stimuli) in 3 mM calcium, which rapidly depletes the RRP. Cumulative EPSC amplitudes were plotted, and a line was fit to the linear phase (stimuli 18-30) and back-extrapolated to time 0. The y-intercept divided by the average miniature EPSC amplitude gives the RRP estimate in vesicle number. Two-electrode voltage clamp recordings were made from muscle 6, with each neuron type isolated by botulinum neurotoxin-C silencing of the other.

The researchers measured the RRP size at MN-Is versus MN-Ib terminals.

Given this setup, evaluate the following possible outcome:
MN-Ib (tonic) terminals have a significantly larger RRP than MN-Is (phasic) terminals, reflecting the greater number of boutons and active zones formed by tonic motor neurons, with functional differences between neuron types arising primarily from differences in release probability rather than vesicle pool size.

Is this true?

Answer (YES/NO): YES